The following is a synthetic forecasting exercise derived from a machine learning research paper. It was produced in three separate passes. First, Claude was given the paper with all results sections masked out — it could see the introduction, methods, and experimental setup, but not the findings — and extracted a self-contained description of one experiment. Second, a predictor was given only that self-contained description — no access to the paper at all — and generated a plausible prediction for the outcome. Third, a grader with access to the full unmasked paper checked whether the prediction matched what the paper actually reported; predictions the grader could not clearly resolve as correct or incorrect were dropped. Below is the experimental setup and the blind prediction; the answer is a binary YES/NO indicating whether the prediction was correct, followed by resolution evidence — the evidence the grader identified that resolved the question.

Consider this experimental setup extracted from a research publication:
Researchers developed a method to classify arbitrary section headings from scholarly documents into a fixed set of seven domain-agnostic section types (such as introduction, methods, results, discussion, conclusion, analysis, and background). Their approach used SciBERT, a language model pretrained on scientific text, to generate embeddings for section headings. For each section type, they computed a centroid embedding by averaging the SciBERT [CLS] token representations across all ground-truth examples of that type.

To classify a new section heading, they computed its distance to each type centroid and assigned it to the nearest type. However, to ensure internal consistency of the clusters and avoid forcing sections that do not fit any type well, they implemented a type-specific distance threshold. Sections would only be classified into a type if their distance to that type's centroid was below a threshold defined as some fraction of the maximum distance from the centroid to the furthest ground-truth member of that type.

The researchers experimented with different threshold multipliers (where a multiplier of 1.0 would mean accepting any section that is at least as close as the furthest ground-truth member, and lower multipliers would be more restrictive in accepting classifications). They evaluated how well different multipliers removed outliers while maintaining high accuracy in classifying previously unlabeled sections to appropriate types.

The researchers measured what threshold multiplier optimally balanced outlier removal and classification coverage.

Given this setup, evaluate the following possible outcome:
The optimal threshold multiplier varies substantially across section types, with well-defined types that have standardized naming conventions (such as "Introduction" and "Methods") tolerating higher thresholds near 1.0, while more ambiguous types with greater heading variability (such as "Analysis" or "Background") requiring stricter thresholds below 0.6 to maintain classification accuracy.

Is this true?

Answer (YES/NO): NO